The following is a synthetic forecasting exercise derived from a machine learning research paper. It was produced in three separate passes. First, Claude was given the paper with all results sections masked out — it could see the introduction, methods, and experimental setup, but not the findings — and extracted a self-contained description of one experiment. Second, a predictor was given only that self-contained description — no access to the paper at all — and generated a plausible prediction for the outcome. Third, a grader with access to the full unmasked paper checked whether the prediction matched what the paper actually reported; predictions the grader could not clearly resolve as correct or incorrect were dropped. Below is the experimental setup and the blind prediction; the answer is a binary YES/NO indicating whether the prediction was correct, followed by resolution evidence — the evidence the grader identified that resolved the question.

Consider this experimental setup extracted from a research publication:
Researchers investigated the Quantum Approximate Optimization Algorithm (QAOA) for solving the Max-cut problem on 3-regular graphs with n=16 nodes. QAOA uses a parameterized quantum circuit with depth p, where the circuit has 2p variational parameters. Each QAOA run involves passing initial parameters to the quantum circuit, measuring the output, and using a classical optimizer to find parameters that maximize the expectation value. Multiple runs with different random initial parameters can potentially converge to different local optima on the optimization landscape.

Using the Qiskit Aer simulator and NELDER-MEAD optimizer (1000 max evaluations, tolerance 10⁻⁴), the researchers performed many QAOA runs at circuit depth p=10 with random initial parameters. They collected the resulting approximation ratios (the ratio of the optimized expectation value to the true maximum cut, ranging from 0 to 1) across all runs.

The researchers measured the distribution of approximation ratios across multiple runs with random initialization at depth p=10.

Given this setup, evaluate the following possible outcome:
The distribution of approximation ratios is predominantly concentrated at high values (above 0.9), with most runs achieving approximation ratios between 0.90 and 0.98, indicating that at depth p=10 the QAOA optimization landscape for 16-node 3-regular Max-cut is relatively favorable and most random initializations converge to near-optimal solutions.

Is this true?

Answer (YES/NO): NO